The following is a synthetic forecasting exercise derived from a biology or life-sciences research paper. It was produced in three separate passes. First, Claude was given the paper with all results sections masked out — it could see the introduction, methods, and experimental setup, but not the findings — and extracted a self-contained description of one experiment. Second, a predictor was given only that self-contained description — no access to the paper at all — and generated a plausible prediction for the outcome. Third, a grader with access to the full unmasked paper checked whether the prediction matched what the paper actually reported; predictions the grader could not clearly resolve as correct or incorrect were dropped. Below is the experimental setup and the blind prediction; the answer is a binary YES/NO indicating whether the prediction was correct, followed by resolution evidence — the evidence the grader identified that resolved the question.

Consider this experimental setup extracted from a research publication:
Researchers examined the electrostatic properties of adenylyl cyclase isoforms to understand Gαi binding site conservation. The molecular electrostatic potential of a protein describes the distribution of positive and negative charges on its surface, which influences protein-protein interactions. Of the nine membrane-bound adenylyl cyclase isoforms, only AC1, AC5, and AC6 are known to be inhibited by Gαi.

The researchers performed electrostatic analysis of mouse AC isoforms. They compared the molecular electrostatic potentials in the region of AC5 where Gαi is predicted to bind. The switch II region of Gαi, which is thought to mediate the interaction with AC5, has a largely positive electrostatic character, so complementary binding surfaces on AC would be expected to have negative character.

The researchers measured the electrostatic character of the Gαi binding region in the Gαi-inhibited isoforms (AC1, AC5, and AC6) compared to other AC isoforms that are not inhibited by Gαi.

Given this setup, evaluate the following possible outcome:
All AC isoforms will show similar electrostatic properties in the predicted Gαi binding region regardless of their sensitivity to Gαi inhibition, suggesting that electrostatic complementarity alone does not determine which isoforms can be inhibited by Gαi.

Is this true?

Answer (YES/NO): NO